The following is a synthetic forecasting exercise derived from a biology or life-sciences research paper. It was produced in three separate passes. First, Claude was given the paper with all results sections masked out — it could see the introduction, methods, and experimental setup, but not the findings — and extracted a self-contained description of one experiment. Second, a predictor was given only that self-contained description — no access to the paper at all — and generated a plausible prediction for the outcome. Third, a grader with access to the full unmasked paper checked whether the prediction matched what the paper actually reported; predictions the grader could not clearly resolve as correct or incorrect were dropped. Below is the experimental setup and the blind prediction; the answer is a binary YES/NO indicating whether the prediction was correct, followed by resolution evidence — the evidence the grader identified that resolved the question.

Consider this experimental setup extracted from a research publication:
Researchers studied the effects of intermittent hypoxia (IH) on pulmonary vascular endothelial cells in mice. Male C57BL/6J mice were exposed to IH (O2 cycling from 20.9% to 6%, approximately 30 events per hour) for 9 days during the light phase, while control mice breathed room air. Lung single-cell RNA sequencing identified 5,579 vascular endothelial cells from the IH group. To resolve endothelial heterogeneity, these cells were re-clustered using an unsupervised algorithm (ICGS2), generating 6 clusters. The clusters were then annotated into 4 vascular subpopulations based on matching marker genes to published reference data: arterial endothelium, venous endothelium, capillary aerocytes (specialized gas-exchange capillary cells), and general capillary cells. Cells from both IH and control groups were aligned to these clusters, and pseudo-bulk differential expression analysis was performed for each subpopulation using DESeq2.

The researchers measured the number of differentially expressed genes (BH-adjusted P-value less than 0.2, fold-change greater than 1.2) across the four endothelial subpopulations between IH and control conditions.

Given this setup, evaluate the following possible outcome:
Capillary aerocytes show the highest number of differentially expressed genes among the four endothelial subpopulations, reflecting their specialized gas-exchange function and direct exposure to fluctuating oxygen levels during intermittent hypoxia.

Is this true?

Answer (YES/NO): NO